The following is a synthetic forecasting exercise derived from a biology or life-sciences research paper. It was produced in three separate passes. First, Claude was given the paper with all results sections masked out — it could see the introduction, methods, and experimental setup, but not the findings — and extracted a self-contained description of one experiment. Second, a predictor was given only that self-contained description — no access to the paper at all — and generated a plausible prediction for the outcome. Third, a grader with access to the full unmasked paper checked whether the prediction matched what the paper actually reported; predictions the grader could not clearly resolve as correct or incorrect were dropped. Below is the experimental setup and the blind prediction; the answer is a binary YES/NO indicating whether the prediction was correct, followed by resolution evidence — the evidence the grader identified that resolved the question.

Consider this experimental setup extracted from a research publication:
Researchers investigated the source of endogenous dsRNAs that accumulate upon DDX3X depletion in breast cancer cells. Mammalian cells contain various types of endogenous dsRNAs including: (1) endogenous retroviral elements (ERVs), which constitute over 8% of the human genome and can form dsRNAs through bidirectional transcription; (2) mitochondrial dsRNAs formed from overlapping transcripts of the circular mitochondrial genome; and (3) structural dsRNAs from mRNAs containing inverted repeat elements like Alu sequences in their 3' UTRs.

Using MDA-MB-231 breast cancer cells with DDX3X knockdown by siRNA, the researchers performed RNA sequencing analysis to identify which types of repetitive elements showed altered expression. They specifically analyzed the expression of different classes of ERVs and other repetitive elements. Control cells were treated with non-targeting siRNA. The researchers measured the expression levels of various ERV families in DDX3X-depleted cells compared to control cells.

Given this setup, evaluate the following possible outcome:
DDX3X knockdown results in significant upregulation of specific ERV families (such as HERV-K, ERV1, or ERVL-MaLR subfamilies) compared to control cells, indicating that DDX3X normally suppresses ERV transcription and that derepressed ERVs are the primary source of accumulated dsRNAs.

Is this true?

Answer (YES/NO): YES